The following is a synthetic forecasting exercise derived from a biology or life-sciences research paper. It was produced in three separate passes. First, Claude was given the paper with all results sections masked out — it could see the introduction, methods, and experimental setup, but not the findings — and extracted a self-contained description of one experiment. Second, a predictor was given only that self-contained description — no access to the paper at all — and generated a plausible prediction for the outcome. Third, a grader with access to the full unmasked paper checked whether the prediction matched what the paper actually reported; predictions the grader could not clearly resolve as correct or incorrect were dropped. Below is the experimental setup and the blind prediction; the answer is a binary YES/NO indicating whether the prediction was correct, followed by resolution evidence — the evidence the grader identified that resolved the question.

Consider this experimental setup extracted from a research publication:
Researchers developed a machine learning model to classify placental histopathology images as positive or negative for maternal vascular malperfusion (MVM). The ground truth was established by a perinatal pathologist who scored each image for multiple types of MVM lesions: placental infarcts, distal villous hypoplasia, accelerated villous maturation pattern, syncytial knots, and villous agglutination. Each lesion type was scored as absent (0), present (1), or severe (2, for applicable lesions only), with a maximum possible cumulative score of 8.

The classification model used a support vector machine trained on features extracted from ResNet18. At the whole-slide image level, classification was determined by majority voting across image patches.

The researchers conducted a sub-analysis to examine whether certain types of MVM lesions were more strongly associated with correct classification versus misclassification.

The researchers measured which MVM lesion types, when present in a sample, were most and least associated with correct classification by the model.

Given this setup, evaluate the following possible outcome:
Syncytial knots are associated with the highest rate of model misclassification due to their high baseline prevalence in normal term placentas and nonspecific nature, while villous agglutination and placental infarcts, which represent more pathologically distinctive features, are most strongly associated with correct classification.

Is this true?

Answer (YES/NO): NO